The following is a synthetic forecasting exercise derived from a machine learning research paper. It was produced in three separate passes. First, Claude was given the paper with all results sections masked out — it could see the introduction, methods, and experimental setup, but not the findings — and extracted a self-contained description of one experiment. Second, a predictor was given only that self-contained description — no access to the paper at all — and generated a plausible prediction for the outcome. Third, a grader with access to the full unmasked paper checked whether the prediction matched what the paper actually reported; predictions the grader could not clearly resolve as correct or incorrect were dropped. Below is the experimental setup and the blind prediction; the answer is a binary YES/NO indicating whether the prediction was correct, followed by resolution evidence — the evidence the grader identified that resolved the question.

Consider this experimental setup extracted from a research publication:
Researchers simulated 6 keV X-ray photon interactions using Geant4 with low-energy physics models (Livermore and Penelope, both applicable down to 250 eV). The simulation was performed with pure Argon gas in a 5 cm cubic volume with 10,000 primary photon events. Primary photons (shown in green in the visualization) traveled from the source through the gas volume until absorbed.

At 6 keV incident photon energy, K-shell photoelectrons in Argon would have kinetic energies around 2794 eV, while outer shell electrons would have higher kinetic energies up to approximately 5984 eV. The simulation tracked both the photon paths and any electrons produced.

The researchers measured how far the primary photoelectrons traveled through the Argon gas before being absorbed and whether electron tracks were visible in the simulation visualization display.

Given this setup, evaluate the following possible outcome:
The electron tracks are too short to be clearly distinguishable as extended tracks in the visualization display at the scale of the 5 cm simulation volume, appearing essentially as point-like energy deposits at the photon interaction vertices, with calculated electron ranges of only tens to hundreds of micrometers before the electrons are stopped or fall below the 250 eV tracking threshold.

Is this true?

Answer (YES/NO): YES